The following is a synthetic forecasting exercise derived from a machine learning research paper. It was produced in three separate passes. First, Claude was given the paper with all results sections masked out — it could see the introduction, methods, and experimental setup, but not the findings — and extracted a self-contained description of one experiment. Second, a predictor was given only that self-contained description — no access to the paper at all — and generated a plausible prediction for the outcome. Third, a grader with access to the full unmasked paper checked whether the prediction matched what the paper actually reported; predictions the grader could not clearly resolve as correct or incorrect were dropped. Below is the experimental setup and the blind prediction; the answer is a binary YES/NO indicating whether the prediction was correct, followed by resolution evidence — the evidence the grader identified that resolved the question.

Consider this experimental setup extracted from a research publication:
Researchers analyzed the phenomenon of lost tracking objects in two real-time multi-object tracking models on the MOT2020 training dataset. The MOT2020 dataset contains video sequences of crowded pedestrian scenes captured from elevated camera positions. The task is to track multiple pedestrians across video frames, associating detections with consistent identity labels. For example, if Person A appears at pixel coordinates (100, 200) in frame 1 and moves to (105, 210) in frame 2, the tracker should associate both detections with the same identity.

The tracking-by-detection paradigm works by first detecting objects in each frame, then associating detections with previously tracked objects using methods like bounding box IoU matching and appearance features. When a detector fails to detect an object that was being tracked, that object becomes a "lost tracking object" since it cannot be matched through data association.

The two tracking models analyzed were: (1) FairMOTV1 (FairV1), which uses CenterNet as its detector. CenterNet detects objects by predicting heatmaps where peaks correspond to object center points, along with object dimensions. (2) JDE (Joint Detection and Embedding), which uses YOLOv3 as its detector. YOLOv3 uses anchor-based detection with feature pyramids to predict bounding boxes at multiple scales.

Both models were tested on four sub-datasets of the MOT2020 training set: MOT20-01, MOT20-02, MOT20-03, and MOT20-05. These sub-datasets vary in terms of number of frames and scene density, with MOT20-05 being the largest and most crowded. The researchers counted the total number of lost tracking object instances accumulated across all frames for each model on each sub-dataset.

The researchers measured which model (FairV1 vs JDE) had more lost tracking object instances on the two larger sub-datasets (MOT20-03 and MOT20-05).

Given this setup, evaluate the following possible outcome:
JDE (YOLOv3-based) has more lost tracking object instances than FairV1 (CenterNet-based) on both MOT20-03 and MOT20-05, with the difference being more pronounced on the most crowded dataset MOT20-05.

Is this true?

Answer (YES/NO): NO